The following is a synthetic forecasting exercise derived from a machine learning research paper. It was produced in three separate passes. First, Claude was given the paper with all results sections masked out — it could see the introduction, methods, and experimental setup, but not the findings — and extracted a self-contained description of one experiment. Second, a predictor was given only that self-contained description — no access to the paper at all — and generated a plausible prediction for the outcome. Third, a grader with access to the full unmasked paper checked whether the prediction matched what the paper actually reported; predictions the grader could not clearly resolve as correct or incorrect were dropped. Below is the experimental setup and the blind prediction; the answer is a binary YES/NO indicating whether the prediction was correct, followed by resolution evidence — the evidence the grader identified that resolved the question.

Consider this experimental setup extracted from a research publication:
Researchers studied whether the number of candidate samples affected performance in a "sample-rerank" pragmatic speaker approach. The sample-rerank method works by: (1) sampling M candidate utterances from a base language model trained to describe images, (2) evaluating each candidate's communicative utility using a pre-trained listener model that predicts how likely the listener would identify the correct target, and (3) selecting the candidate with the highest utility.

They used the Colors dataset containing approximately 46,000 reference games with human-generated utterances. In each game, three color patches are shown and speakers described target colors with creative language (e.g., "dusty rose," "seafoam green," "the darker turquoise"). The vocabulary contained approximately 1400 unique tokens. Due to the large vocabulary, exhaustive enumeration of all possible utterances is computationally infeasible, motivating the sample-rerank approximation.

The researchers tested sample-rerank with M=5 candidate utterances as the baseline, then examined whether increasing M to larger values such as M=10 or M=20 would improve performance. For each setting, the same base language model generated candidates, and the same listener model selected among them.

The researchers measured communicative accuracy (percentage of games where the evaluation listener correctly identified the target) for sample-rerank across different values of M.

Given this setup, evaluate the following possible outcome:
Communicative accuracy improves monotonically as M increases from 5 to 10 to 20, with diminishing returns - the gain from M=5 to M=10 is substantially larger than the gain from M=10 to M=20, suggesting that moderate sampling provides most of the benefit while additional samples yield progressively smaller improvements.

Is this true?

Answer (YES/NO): NO